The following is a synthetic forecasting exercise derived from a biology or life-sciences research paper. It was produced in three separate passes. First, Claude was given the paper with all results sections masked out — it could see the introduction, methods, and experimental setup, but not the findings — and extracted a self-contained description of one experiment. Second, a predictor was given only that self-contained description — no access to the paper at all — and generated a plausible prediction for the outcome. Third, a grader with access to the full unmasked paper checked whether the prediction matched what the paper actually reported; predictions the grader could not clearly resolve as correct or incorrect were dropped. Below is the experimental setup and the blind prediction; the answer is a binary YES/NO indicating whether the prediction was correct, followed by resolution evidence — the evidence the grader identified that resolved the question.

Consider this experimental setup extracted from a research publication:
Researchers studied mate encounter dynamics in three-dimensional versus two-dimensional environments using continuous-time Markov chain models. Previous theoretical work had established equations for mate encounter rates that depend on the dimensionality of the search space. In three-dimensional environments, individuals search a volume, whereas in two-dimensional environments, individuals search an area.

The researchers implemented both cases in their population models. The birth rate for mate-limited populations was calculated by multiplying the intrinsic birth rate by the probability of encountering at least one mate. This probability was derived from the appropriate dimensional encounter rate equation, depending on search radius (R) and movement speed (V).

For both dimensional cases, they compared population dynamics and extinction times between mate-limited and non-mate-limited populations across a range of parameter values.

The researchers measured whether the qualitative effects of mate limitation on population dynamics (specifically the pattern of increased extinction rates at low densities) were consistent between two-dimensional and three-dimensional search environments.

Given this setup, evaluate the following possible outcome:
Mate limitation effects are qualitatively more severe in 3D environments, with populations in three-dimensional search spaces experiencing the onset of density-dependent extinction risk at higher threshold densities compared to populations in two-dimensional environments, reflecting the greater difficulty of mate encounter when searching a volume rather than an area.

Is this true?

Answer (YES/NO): NO